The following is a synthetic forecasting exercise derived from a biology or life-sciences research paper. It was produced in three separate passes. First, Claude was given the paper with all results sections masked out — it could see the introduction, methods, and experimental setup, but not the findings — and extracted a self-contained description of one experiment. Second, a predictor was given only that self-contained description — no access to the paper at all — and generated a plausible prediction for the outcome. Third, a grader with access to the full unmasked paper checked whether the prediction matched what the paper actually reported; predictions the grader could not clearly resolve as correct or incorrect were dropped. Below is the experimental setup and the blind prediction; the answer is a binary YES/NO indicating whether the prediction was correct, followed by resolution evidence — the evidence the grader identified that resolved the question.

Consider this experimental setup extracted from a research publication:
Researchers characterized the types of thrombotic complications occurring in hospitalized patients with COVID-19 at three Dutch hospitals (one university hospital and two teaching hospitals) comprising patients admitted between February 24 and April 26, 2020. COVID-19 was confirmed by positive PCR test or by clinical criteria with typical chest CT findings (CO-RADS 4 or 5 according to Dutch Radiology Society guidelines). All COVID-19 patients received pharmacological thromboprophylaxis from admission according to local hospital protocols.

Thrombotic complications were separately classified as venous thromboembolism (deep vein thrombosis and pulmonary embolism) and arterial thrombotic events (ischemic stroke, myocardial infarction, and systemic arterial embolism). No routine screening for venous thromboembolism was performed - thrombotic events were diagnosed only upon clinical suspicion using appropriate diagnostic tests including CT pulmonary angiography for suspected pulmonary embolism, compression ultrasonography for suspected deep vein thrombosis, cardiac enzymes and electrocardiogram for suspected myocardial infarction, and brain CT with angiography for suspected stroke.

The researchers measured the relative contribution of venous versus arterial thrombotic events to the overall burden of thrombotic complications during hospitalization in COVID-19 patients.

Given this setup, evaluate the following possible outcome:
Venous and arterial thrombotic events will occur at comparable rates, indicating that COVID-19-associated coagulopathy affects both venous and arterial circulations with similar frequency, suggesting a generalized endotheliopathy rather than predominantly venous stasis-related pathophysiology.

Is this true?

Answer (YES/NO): NO